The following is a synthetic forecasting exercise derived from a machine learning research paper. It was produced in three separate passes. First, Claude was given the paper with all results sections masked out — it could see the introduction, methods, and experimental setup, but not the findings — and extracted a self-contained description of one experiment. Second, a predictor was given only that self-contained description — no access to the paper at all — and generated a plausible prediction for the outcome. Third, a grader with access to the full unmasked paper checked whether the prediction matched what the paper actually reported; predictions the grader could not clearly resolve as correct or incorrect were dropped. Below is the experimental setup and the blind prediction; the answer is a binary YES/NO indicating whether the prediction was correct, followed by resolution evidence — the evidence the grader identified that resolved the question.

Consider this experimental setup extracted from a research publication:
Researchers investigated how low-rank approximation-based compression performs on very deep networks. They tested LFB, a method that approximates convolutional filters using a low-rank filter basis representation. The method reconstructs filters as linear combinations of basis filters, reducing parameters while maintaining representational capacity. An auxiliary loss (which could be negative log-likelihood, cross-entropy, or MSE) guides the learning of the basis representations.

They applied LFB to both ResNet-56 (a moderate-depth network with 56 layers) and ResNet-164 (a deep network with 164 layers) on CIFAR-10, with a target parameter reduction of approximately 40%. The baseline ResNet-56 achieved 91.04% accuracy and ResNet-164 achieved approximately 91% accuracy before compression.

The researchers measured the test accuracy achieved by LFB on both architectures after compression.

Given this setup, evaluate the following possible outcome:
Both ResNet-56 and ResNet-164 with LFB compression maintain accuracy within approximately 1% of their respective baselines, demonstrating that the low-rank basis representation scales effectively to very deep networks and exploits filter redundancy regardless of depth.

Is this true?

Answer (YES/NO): NO